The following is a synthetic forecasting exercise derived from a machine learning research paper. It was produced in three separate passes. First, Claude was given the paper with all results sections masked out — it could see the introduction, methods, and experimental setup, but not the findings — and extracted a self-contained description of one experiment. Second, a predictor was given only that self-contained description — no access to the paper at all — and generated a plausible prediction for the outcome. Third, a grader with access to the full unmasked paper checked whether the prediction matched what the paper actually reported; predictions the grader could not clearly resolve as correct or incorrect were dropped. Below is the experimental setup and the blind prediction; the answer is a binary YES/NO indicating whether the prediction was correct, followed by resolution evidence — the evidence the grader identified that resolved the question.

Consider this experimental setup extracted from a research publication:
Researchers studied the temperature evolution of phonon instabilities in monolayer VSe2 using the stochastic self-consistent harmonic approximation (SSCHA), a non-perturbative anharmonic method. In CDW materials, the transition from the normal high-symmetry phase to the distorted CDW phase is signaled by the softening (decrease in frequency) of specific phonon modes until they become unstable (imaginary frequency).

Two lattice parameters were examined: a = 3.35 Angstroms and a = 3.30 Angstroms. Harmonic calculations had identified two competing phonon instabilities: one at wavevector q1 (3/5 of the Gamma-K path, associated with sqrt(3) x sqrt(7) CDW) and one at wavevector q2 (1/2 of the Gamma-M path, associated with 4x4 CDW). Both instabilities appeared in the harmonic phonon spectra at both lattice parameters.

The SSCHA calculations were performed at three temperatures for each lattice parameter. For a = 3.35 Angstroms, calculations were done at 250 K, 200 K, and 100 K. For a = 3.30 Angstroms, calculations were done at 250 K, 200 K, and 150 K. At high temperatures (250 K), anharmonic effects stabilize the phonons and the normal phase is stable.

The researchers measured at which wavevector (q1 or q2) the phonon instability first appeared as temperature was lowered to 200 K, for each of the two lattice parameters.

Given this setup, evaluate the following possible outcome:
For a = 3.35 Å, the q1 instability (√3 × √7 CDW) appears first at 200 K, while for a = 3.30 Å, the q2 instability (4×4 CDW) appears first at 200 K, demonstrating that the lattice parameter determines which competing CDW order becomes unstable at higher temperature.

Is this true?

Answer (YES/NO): YES